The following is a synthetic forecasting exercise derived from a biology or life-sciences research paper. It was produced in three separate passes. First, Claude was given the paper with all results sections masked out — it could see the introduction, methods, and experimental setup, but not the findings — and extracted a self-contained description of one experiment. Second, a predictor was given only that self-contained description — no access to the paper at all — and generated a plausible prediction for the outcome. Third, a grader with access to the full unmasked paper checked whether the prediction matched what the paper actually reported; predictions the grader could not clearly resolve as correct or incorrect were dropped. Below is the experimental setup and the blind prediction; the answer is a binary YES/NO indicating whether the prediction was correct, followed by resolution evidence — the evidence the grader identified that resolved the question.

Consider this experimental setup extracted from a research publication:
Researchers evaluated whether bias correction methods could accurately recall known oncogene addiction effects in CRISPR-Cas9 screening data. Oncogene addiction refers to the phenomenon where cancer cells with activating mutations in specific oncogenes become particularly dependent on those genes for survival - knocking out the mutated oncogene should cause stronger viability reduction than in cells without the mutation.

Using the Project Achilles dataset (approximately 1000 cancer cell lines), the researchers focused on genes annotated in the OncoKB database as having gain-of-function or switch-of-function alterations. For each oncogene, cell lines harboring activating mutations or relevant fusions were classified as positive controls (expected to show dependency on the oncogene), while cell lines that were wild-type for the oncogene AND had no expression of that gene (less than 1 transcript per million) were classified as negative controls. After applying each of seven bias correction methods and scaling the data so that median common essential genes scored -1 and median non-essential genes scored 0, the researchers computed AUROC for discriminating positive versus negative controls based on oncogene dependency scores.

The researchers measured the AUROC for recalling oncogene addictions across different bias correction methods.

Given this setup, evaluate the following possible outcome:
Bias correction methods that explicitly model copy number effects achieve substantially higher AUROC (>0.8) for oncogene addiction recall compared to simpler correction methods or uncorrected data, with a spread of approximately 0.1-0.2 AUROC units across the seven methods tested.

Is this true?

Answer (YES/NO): NO